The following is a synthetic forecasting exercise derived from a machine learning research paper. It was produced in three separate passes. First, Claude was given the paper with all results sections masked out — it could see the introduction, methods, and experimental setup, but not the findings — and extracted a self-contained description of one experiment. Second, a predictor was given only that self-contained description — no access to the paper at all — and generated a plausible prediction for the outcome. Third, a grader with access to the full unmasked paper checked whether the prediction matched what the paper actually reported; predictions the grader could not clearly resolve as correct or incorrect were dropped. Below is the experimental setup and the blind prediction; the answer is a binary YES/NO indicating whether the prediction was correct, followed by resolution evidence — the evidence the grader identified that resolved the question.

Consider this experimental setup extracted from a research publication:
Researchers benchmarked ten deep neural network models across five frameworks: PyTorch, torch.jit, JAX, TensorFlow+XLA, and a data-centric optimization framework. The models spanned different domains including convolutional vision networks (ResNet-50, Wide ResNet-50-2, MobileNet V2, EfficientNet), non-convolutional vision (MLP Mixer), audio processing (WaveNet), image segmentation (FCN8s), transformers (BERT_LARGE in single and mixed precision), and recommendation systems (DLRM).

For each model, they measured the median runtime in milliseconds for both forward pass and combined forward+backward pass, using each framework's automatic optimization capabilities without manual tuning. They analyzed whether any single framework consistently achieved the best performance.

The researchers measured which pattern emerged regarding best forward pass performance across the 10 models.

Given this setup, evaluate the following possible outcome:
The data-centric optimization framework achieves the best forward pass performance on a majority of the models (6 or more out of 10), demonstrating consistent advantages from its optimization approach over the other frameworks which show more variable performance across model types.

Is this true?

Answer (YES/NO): NO